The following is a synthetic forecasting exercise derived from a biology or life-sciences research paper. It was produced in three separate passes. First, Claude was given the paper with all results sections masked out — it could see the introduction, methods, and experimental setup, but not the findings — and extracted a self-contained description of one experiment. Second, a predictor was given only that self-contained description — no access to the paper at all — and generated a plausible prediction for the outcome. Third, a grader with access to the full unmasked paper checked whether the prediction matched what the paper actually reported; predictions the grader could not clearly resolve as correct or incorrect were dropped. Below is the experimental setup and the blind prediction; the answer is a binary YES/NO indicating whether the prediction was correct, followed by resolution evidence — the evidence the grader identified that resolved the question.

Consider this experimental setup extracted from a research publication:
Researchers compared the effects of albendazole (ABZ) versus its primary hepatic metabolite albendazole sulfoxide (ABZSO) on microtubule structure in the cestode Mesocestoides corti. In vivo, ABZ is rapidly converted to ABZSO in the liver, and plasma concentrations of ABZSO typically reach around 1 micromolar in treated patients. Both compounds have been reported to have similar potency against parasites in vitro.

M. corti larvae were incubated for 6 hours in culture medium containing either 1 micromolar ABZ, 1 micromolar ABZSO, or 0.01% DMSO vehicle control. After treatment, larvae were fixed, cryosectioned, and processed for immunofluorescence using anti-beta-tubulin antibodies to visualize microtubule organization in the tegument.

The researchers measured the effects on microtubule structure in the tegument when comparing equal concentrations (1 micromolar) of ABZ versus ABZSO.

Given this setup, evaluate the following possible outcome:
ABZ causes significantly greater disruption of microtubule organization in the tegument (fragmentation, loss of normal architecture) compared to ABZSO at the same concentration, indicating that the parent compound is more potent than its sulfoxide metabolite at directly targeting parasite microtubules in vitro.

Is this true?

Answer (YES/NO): NO